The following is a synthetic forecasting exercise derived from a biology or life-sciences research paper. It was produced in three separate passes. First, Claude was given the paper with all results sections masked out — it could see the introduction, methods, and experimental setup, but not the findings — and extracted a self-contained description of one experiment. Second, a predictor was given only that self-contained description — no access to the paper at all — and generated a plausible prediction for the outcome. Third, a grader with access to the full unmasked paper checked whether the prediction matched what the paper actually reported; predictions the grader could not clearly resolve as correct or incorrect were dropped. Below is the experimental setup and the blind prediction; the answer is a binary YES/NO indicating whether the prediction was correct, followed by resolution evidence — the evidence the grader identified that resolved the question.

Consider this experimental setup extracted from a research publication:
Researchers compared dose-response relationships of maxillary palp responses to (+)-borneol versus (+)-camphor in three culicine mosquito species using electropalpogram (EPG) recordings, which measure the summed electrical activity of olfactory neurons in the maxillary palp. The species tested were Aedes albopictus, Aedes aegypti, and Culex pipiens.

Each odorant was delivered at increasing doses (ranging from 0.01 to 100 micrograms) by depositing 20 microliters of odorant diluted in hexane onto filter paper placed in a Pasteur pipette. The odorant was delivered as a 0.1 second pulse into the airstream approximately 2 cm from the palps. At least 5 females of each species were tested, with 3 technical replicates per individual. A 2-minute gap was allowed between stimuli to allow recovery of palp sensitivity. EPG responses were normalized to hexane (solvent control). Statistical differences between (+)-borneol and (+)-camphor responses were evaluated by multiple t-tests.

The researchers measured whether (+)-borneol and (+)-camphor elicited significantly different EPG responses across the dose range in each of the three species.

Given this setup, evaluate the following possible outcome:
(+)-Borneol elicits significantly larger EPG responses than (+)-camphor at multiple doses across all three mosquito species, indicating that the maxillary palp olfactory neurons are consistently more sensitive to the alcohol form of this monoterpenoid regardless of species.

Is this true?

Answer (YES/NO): NO